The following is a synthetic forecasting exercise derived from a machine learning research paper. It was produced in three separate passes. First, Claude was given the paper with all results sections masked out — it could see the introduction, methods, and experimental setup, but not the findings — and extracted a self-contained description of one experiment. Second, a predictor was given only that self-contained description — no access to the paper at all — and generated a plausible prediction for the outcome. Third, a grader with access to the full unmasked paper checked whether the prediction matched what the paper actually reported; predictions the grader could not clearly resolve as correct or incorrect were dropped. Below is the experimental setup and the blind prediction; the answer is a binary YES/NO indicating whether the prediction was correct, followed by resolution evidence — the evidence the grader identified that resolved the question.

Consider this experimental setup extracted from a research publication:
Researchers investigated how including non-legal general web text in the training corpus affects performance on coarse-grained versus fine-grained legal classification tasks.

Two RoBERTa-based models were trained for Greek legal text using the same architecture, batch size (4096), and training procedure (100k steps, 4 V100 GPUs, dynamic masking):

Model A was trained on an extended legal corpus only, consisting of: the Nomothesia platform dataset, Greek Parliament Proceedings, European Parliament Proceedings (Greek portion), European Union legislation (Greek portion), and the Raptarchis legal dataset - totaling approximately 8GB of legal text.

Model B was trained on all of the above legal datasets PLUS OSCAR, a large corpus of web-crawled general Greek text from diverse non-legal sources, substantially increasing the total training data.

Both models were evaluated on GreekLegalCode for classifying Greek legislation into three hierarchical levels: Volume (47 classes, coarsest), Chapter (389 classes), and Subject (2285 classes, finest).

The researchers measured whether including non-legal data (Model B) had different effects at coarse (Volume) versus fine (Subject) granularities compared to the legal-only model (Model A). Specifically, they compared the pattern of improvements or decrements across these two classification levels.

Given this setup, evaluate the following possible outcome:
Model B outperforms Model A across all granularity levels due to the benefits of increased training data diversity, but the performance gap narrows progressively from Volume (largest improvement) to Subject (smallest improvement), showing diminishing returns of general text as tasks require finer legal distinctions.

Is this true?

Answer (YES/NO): NO